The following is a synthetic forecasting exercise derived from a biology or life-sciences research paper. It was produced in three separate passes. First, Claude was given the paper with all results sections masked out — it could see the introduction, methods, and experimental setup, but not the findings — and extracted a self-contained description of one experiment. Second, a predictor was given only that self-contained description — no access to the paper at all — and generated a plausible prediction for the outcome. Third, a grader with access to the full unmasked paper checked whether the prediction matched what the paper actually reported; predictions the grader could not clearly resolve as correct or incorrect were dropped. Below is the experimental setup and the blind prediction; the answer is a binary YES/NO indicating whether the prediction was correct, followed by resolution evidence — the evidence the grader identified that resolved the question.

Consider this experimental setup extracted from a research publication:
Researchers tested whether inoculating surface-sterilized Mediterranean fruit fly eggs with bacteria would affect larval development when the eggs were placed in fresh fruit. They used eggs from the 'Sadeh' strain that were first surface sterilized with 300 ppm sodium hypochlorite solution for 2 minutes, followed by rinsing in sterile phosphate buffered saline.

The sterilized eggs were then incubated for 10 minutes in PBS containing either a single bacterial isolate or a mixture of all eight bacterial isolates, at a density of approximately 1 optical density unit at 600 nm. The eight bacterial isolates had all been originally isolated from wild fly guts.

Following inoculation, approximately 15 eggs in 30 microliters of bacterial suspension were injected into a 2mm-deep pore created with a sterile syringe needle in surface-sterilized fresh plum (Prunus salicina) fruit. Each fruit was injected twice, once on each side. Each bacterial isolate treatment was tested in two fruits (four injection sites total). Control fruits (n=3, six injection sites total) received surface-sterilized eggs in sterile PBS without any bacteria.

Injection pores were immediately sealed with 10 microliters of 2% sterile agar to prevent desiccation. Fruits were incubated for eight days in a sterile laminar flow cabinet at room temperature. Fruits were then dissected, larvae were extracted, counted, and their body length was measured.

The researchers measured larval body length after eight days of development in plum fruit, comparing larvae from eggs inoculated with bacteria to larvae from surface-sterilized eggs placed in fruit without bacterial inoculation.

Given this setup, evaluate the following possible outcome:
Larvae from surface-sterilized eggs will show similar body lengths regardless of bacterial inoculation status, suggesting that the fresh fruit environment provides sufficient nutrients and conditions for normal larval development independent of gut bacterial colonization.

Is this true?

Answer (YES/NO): NO